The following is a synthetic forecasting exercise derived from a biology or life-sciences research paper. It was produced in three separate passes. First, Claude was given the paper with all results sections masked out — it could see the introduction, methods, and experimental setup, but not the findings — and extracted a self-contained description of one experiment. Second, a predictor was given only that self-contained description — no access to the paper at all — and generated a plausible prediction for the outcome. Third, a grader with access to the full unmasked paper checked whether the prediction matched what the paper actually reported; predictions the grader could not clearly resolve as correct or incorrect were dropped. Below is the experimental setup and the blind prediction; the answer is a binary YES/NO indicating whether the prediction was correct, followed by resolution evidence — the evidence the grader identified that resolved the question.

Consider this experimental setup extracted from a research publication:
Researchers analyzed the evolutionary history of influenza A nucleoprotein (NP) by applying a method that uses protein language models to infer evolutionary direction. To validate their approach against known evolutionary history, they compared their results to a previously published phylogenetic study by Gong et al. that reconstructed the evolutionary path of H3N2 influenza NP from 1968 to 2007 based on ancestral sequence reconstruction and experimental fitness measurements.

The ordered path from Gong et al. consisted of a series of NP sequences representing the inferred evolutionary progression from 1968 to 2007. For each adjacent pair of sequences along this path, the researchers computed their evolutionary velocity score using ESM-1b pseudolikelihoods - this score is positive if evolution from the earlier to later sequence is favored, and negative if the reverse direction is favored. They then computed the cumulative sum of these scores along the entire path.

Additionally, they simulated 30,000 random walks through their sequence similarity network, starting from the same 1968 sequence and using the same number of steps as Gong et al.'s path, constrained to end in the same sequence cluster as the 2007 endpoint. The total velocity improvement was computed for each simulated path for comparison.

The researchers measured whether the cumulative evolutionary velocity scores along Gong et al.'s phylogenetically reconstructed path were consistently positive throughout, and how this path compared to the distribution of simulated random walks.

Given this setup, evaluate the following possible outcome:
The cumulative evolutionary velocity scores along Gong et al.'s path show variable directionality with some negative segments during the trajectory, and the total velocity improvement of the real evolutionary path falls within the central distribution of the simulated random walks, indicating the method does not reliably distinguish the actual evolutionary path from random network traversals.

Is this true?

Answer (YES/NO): NO